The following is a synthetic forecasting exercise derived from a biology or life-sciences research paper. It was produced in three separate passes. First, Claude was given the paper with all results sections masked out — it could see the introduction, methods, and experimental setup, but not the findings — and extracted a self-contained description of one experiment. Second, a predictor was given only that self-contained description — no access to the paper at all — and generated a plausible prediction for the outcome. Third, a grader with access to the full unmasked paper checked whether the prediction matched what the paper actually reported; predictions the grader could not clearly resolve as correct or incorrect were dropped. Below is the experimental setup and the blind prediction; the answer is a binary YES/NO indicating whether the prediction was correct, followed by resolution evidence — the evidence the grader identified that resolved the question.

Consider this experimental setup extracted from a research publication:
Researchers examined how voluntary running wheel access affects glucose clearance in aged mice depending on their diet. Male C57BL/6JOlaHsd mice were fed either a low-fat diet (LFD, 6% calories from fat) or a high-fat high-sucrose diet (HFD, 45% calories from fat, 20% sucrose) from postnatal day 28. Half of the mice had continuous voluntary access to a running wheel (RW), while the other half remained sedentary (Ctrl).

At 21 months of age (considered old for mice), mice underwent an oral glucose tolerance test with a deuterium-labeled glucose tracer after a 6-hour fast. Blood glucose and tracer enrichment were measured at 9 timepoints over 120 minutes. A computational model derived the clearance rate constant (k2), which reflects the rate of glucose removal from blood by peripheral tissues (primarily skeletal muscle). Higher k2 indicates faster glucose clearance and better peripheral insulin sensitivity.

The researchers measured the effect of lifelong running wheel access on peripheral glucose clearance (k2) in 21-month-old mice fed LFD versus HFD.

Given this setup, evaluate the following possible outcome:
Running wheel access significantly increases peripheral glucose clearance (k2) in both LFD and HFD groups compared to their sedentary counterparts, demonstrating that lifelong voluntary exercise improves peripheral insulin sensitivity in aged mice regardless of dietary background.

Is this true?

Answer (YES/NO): NO